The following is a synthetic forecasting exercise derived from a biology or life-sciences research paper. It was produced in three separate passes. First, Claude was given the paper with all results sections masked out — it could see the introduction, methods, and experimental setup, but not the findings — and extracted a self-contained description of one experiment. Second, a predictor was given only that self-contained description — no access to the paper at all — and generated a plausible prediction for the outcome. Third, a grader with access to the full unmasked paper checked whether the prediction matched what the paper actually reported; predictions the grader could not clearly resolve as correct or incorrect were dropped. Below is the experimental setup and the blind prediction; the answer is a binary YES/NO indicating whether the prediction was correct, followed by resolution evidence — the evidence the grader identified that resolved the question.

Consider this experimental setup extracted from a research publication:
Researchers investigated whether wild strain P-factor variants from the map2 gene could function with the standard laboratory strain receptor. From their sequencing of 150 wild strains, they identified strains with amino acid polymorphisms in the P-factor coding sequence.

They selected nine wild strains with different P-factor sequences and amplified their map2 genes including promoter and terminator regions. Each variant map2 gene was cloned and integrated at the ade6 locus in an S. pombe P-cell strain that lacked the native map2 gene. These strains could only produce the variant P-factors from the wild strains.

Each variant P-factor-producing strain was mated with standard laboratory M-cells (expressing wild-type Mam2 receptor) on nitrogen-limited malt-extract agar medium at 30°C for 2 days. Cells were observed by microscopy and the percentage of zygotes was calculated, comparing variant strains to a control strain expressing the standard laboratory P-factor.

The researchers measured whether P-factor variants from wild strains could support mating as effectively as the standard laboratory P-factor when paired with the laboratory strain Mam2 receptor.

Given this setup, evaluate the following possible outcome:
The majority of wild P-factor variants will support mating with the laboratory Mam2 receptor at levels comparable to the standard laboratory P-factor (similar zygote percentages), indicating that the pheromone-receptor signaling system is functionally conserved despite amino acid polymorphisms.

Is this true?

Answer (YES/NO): YES